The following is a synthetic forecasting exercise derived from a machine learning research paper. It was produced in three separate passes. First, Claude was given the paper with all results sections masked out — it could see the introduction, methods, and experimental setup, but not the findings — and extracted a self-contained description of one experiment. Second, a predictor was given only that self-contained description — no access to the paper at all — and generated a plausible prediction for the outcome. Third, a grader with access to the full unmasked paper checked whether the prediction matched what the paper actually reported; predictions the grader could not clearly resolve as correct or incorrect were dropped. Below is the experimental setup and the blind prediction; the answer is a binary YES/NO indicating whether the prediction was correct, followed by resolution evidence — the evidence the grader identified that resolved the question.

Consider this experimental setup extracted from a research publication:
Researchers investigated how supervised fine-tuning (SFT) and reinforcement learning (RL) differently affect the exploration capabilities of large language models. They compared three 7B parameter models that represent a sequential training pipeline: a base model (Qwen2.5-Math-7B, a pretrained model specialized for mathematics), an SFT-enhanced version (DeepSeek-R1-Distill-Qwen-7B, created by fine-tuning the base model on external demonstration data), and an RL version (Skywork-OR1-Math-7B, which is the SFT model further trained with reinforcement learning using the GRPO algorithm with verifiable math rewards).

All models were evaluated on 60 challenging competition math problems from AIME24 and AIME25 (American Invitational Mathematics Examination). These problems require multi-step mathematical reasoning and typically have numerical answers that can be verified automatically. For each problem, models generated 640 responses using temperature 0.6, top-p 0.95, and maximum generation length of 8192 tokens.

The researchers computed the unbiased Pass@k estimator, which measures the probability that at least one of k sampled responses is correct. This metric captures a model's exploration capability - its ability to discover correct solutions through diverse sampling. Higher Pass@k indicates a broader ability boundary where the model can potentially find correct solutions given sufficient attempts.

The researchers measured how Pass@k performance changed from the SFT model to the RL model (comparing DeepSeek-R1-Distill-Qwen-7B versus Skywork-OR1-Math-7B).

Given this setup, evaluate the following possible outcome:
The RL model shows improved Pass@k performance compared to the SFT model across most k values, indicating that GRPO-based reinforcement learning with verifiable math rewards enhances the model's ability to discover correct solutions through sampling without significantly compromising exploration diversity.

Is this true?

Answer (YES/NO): NO